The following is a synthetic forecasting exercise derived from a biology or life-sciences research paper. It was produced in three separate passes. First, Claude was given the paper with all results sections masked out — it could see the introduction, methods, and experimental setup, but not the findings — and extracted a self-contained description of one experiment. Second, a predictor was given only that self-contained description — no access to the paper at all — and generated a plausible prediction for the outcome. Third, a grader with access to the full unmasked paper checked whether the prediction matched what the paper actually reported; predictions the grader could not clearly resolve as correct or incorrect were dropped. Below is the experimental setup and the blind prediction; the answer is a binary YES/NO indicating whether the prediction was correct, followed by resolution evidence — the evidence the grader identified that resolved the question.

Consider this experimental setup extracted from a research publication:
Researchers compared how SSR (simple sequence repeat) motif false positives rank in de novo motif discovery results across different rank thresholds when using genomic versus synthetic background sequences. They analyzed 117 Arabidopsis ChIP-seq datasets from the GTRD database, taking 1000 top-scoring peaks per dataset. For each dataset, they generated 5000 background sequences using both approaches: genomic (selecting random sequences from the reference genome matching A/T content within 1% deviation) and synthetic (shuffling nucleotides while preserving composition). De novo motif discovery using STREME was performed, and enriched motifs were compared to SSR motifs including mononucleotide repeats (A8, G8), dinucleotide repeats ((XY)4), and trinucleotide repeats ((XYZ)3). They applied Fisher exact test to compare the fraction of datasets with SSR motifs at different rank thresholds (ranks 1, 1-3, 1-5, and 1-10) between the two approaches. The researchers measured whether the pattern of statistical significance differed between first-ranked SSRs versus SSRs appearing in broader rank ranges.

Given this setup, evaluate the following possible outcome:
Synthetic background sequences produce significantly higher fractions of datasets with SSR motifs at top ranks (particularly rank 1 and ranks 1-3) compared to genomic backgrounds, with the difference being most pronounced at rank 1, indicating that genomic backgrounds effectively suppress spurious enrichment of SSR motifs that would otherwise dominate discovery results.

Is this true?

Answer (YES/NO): NO